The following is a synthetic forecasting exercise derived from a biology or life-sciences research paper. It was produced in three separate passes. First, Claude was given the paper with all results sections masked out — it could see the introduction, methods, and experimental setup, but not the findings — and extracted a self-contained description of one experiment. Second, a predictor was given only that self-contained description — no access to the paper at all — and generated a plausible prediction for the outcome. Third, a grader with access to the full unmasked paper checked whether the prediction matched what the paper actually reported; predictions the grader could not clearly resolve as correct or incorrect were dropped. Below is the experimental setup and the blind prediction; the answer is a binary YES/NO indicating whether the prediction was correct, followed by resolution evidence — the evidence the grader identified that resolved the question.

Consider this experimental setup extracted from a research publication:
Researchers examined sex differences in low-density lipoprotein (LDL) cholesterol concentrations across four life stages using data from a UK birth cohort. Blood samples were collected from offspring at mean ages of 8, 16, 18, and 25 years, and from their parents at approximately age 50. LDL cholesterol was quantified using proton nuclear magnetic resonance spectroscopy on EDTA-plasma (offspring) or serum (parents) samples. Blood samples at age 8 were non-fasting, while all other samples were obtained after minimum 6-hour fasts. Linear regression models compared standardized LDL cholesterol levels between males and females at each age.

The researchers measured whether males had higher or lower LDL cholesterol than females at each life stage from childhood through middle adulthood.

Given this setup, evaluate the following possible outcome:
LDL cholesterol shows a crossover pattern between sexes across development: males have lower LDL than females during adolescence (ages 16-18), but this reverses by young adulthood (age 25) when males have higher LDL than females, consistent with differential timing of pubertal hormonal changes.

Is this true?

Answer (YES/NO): NO